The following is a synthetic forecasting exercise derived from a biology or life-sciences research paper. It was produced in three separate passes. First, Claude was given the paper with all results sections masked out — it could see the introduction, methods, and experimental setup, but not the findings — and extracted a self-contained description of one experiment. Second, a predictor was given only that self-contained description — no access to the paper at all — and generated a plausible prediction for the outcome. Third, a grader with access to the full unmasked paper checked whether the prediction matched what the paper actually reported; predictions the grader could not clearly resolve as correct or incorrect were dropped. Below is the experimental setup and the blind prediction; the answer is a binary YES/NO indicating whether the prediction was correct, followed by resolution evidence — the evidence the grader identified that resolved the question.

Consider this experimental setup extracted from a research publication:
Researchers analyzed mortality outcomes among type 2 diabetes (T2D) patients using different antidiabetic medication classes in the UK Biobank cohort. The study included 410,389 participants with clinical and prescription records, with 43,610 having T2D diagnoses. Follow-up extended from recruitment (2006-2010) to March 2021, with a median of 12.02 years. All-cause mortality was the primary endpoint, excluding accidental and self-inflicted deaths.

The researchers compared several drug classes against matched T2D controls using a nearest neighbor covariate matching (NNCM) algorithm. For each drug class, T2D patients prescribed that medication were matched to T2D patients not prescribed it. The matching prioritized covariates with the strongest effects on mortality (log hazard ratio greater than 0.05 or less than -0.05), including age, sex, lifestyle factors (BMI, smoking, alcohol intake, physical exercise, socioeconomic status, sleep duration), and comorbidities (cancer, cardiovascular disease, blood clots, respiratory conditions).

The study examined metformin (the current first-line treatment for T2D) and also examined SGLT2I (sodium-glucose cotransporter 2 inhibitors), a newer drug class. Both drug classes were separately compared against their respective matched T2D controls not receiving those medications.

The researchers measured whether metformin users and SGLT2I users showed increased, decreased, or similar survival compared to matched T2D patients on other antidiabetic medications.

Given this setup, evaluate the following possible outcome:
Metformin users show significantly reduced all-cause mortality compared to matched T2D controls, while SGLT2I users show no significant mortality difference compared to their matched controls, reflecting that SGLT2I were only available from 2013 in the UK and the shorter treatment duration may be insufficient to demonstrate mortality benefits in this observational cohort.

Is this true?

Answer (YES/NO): NO